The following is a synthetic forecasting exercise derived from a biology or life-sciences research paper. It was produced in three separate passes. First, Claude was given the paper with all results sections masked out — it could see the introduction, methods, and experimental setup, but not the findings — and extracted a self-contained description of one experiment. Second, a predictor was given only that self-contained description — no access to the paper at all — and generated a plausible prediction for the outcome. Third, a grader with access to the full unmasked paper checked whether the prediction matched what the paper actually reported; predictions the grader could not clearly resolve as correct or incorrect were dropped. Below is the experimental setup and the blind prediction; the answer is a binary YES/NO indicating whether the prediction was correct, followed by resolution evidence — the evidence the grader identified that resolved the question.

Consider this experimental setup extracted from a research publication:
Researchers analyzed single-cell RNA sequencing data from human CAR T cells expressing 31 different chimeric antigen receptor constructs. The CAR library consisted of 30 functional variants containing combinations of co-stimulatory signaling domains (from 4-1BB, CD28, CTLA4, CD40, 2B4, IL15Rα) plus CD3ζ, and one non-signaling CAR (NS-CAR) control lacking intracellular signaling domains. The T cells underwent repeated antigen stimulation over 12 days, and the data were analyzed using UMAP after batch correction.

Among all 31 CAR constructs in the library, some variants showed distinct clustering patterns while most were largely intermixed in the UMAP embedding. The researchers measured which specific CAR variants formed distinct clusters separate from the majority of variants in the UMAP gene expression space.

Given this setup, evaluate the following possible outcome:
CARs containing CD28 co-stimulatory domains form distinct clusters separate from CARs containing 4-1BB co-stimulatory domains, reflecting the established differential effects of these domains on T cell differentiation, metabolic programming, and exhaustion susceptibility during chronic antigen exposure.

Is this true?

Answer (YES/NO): NO